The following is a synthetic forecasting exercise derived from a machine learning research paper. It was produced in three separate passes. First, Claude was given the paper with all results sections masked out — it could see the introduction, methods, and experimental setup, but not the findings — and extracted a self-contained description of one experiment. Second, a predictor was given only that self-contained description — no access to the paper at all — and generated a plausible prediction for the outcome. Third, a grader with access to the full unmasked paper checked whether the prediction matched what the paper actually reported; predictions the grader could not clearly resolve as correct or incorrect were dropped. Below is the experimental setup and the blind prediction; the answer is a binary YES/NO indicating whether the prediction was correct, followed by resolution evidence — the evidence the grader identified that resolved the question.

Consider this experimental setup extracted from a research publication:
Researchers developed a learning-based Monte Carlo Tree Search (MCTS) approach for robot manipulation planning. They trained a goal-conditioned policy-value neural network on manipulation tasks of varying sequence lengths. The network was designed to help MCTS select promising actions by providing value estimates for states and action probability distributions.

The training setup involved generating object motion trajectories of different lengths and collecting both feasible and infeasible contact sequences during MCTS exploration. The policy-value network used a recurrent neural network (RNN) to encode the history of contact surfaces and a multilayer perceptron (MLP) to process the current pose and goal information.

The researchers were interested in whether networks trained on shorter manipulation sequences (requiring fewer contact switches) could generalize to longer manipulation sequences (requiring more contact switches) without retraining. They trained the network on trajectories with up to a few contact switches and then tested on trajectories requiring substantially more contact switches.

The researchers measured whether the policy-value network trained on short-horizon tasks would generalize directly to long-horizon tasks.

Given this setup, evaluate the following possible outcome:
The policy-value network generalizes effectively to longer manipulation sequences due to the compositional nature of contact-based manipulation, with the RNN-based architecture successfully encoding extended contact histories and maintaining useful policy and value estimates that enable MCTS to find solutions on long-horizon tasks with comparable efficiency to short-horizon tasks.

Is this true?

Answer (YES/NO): YES